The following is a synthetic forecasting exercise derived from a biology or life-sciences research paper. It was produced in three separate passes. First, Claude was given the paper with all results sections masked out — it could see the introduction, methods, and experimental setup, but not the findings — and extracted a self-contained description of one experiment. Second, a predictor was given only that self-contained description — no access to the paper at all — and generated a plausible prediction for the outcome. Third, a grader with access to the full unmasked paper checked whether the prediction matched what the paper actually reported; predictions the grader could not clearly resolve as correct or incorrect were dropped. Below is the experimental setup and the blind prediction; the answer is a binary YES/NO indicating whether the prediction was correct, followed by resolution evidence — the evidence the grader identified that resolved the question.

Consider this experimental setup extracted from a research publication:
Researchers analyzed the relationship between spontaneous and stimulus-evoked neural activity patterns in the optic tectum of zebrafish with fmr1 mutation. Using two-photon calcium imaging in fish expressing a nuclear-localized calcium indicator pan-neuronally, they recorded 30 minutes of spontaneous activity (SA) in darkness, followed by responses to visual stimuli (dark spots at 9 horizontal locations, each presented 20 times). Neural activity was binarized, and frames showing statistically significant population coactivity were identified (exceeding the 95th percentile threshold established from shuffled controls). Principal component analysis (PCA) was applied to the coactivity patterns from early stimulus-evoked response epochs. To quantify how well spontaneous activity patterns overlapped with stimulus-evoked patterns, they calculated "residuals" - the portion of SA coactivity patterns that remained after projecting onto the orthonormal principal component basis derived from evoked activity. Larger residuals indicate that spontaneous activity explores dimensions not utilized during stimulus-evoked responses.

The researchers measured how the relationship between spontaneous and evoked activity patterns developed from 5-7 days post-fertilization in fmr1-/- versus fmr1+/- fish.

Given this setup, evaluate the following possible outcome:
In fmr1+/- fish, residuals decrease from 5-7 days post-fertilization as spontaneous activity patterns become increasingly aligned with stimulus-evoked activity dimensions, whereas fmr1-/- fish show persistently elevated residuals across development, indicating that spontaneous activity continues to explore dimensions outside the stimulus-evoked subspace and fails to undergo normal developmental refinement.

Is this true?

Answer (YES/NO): NO